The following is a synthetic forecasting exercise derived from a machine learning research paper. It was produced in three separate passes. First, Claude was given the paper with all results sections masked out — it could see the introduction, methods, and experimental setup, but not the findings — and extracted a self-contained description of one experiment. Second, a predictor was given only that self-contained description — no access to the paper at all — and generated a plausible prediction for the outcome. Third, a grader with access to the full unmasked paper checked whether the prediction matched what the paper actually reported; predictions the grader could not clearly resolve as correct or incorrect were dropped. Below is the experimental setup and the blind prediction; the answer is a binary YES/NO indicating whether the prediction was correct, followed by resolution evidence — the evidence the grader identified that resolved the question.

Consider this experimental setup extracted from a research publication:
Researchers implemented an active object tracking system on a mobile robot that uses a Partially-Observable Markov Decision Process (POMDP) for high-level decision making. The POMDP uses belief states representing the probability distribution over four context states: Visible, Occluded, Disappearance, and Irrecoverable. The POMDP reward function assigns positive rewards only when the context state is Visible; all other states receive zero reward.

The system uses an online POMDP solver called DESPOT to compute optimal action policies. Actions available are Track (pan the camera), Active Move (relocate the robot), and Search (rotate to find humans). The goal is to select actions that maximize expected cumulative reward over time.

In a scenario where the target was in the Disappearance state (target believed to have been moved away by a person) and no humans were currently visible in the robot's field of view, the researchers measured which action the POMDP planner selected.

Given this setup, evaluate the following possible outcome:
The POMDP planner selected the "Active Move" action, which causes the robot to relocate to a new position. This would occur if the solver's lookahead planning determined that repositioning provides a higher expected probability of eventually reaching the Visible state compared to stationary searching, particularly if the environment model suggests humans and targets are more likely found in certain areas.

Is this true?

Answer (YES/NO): NO